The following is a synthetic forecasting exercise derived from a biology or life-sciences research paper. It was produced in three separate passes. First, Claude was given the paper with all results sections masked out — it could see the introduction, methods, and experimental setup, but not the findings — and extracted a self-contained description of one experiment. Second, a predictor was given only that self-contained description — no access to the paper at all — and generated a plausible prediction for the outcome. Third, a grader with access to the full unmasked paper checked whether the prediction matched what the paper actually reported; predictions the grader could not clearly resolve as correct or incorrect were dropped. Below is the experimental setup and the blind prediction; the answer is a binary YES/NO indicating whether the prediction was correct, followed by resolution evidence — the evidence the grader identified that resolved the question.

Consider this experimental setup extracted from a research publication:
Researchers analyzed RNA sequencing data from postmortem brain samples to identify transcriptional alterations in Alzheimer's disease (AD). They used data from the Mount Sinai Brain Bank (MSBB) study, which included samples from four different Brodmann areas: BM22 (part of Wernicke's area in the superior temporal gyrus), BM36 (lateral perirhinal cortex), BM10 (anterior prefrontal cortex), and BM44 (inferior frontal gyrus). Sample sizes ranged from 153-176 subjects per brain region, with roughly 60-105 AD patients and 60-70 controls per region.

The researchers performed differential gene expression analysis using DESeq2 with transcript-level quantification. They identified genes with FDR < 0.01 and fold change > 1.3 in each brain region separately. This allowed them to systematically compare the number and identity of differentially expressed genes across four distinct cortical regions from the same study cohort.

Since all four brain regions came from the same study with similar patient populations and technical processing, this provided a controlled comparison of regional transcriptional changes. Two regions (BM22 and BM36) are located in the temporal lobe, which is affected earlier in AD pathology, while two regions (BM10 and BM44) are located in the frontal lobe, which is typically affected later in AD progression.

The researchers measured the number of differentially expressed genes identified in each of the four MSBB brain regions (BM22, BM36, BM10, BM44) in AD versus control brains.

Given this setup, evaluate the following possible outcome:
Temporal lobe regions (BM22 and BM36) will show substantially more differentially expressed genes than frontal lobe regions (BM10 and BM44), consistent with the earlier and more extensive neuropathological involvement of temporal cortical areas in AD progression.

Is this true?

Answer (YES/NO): YES